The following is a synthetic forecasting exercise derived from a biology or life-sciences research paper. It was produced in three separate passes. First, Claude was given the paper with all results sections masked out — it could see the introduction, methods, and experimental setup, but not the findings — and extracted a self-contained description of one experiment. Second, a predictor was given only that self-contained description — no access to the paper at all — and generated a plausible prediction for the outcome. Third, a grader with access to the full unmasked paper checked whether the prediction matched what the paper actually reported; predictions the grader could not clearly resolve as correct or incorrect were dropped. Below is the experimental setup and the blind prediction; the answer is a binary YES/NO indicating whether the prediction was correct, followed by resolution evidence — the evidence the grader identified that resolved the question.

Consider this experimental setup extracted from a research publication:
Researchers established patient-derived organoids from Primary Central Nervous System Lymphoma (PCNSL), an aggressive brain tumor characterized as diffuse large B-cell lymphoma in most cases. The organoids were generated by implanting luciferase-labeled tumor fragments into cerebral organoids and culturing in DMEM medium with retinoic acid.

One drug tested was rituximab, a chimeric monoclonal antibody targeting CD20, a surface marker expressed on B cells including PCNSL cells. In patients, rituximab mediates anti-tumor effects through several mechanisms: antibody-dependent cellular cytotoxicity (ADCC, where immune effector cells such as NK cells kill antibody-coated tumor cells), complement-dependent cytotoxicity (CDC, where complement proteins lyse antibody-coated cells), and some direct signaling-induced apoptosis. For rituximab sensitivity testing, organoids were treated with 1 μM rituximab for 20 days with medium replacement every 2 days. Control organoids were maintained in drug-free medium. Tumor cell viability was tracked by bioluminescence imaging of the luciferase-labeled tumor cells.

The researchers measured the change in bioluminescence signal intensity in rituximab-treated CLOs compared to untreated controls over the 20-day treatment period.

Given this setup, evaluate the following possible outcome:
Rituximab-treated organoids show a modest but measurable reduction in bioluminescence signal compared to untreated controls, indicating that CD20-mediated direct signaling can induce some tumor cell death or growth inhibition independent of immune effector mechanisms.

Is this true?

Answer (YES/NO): NO